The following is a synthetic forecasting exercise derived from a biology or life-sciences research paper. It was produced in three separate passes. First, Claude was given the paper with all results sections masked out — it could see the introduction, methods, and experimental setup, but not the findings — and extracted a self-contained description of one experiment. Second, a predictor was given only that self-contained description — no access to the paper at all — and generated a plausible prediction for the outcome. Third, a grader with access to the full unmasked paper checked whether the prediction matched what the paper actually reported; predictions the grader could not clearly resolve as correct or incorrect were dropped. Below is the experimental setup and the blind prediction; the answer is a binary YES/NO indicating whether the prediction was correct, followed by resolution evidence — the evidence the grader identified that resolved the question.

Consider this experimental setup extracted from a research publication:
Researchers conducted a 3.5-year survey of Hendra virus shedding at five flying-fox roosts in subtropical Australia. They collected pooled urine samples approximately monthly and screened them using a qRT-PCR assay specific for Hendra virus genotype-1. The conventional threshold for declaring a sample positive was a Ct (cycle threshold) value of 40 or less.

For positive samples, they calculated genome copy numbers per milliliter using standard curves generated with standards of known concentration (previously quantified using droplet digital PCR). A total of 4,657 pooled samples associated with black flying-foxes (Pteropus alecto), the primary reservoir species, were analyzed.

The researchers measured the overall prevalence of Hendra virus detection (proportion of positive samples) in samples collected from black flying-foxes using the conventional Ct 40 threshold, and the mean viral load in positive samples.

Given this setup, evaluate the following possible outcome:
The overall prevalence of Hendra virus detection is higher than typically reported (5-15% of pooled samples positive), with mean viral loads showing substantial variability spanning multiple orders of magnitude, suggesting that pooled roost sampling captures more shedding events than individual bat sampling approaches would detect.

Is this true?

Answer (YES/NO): YES